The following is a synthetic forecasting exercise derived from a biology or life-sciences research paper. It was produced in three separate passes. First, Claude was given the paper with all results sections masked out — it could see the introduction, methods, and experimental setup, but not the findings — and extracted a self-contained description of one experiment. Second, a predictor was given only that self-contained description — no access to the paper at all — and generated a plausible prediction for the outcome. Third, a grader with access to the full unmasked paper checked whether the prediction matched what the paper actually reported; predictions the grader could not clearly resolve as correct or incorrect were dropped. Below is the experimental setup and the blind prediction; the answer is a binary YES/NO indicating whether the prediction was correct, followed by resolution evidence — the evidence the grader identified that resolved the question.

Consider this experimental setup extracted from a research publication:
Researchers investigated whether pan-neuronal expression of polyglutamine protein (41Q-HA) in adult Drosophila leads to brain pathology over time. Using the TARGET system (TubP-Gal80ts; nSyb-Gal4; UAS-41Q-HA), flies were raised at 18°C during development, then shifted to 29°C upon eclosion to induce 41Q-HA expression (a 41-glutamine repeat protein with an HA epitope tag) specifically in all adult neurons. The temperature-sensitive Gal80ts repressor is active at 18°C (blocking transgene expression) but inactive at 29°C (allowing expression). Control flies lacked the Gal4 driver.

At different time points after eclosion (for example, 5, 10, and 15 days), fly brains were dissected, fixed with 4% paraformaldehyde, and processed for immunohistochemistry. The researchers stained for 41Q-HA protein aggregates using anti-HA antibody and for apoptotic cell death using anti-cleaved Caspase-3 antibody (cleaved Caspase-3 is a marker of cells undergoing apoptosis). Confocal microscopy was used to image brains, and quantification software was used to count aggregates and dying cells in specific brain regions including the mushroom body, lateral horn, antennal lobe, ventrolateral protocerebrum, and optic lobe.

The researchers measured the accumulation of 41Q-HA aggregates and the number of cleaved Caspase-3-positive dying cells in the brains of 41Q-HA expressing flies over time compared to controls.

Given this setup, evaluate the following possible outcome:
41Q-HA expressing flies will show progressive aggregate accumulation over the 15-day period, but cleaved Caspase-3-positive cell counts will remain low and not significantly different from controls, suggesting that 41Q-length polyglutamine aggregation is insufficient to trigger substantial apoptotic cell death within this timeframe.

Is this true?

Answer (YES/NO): NO